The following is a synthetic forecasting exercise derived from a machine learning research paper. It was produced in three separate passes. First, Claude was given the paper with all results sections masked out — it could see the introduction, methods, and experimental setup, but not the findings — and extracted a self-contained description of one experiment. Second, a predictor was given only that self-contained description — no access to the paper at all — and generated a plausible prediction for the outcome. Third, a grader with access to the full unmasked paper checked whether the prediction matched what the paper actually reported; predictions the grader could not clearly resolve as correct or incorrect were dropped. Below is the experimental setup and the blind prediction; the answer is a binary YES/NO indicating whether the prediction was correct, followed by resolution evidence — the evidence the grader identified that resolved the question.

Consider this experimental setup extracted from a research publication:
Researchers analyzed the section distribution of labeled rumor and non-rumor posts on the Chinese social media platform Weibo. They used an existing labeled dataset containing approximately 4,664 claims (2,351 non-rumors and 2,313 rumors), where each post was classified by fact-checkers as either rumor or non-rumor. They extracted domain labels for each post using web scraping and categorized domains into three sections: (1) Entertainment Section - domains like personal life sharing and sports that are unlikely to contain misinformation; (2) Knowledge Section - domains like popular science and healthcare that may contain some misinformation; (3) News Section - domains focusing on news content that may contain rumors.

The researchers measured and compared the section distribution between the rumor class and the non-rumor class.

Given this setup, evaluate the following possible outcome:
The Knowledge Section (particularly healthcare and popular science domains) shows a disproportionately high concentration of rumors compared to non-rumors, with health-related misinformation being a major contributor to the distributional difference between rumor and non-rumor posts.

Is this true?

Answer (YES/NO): NO